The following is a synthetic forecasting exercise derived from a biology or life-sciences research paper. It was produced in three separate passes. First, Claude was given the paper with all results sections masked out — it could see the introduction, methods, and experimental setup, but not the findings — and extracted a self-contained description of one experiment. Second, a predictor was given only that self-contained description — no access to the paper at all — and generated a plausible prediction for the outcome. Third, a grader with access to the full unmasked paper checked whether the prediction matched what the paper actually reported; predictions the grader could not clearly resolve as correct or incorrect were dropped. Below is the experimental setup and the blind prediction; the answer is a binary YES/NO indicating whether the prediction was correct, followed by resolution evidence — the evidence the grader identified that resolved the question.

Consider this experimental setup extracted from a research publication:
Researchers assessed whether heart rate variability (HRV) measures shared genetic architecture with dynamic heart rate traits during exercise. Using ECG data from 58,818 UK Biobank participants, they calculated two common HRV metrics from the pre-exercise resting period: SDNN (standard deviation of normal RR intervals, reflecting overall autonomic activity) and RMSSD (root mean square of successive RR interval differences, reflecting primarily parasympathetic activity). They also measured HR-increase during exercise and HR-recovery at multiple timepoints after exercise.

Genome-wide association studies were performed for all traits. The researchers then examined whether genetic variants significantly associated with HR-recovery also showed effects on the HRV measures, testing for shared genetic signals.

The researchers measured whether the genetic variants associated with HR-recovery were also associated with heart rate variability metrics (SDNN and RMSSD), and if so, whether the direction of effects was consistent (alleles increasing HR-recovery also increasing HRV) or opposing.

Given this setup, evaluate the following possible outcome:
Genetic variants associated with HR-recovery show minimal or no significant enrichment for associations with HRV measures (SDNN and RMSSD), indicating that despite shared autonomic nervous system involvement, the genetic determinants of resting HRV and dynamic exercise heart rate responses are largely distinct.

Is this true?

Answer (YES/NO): NO